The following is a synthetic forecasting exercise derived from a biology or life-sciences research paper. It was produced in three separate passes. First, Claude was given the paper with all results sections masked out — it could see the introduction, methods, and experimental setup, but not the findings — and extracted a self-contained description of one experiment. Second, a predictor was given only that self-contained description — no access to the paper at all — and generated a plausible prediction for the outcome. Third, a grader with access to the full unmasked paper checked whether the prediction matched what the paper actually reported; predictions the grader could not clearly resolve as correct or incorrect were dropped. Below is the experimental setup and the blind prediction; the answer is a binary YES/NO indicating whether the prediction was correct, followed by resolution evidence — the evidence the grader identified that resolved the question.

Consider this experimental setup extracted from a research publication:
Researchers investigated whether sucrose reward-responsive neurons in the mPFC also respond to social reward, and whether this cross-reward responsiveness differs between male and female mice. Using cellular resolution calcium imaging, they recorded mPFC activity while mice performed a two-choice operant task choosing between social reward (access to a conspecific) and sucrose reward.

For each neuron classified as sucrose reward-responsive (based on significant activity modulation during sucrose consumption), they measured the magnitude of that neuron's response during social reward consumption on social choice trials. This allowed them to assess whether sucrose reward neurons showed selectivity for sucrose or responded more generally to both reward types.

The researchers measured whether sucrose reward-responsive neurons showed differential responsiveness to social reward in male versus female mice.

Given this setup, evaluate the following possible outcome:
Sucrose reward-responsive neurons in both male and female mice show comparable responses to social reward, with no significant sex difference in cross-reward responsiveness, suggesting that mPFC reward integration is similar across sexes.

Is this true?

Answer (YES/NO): NO